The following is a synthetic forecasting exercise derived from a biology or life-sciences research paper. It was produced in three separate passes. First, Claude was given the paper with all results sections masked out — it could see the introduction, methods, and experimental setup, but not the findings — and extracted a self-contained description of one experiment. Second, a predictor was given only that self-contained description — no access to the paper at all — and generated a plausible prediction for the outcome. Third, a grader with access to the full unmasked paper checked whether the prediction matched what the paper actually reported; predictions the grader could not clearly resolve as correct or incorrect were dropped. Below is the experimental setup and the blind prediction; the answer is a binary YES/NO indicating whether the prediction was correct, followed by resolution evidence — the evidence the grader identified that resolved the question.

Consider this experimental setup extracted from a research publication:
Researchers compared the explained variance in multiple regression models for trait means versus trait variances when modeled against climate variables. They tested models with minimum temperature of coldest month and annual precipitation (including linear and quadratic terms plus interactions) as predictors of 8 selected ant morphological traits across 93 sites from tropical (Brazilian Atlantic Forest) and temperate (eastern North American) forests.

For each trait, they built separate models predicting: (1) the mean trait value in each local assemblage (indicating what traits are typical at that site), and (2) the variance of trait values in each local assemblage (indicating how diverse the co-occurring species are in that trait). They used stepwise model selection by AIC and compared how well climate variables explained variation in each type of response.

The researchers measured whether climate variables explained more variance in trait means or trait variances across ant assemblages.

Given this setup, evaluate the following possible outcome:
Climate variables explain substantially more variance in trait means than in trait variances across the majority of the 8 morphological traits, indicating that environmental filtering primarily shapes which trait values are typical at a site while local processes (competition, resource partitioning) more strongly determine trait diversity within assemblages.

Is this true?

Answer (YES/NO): YES